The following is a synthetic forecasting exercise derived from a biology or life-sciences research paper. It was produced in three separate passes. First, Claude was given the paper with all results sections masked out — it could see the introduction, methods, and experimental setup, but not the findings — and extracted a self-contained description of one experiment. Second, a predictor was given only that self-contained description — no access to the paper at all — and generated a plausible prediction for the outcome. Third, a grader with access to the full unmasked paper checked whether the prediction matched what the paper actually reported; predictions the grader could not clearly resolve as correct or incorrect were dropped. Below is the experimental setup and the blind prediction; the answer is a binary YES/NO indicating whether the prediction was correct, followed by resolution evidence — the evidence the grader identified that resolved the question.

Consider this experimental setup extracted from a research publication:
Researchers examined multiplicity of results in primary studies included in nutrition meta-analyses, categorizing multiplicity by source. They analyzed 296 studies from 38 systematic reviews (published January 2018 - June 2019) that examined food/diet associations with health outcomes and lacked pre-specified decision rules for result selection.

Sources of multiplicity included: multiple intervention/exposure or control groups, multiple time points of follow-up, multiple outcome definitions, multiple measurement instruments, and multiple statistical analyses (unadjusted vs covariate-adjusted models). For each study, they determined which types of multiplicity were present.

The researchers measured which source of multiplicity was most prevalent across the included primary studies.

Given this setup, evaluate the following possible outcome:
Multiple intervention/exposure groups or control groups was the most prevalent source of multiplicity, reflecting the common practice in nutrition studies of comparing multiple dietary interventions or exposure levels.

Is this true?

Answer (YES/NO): NO